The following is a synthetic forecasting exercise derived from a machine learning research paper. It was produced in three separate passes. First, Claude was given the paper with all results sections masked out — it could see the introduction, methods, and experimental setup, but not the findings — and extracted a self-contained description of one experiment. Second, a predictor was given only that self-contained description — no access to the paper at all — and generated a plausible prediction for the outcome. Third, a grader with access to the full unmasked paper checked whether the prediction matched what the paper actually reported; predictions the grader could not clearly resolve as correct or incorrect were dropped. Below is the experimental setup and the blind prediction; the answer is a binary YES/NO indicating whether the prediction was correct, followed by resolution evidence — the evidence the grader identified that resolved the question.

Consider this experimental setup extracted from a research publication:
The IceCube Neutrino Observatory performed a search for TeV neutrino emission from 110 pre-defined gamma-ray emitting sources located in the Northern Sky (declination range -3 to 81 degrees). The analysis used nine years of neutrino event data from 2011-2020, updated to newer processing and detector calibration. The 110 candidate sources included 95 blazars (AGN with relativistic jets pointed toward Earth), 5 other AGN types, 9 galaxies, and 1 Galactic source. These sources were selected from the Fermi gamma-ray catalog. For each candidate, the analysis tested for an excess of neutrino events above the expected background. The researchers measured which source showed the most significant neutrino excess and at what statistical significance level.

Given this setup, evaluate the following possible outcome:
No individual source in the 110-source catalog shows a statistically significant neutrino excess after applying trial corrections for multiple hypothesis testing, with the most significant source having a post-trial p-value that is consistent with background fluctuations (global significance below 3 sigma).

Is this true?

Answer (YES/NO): NO